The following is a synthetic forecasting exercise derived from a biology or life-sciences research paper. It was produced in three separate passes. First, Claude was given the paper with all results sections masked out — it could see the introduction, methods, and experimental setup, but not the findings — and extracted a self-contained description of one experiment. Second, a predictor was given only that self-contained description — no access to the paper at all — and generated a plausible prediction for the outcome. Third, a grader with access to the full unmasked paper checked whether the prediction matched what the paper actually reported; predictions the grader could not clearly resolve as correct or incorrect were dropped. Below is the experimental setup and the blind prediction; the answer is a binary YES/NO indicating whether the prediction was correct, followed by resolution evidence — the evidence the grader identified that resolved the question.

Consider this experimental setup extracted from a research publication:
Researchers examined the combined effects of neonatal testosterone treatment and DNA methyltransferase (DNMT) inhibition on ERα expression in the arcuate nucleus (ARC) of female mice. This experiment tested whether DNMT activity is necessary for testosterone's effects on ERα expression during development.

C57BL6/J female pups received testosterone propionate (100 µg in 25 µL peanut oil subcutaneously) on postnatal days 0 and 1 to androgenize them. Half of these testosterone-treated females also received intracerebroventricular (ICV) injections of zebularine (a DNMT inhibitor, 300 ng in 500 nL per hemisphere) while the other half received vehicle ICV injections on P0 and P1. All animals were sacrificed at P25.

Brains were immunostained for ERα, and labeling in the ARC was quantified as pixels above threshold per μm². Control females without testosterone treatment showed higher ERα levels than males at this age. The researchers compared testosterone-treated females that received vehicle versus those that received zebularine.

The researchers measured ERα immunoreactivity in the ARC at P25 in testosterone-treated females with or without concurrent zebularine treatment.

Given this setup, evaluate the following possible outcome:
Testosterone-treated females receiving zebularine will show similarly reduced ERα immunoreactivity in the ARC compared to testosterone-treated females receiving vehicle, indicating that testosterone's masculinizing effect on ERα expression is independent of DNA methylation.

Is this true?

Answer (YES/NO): NO